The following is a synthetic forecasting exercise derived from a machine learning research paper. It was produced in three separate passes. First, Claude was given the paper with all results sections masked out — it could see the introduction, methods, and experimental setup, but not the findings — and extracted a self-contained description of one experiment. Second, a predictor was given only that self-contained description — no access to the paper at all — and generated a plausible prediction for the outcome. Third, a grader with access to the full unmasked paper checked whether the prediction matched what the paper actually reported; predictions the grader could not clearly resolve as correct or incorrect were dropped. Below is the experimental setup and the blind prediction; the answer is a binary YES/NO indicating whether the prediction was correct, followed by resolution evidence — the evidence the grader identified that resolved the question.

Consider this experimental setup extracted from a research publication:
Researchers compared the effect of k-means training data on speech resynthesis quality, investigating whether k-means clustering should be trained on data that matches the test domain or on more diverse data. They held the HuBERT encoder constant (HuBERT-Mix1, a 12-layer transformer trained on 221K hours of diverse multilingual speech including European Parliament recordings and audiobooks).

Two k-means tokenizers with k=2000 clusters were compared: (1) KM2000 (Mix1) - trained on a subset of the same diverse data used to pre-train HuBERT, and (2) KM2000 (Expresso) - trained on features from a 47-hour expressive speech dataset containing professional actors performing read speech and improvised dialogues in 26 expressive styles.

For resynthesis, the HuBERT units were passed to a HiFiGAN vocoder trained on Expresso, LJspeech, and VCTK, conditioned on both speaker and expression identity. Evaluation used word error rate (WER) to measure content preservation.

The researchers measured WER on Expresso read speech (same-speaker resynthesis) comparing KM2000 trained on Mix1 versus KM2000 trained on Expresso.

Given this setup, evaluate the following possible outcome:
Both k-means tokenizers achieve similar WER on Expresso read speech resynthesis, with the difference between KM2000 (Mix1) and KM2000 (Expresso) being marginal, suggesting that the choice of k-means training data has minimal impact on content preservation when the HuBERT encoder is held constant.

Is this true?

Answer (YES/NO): YES